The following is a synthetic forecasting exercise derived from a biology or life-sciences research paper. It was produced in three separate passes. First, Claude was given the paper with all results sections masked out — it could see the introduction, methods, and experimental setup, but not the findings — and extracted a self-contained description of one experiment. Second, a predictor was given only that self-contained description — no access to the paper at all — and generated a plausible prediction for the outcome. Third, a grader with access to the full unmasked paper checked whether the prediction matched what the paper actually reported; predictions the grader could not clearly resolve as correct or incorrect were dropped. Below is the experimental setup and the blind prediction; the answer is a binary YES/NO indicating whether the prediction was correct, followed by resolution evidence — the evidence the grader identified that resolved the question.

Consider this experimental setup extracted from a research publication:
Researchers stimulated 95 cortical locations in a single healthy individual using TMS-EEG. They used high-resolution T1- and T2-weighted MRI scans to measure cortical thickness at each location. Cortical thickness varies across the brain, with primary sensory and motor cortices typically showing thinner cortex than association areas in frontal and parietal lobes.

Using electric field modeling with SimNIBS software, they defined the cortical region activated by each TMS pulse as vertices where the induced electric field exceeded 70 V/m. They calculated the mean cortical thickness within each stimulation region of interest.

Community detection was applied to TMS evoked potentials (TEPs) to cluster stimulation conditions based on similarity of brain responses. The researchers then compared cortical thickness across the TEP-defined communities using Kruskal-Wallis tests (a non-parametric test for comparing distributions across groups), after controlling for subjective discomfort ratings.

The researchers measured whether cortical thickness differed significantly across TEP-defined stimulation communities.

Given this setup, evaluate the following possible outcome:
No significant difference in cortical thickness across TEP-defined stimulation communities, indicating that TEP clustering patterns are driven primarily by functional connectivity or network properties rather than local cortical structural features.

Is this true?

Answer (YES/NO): NO